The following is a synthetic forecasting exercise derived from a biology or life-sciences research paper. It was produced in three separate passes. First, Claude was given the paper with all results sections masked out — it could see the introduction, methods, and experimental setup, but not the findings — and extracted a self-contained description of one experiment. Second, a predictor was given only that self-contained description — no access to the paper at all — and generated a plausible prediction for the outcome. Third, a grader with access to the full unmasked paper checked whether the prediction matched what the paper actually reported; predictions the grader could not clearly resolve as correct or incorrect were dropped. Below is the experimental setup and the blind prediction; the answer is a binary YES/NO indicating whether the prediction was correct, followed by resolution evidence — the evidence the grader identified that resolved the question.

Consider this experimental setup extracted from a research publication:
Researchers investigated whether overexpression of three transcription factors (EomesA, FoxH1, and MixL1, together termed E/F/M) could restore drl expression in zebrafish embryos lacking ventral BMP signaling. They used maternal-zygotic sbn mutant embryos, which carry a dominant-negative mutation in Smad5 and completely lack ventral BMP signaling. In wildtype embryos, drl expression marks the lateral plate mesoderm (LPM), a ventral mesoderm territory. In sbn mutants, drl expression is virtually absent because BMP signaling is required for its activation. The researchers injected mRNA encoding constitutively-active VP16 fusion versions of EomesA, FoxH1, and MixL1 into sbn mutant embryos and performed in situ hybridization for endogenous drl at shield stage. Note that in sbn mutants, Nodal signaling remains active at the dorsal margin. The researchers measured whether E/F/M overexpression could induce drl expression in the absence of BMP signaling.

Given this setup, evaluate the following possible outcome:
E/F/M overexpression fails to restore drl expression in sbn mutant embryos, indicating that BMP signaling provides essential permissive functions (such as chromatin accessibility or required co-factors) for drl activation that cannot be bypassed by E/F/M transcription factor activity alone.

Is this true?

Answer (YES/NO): NO